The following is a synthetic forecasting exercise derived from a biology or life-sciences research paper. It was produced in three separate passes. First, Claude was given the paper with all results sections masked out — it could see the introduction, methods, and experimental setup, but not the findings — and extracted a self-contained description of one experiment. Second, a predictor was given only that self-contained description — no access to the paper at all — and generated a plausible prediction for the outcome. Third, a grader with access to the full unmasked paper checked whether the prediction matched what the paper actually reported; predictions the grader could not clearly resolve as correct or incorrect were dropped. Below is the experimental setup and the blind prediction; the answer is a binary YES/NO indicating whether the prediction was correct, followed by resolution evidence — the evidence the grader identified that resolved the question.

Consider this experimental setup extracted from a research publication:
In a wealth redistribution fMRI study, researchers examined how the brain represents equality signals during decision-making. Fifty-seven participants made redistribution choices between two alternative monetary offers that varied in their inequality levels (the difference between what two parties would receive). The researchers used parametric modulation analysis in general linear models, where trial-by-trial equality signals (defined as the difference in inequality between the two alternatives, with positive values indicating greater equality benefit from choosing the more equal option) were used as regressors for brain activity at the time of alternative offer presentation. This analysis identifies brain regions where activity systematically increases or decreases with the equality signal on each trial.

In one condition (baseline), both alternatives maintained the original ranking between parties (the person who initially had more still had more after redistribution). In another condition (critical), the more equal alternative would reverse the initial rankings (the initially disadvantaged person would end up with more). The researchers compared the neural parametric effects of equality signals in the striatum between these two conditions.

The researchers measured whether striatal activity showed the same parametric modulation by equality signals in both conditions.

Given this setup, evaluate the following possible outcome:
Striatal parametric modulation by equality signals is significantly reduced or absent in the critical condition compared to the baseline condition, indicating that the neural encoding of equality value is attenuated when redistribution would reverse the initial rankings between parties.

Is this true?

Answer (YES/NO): YES